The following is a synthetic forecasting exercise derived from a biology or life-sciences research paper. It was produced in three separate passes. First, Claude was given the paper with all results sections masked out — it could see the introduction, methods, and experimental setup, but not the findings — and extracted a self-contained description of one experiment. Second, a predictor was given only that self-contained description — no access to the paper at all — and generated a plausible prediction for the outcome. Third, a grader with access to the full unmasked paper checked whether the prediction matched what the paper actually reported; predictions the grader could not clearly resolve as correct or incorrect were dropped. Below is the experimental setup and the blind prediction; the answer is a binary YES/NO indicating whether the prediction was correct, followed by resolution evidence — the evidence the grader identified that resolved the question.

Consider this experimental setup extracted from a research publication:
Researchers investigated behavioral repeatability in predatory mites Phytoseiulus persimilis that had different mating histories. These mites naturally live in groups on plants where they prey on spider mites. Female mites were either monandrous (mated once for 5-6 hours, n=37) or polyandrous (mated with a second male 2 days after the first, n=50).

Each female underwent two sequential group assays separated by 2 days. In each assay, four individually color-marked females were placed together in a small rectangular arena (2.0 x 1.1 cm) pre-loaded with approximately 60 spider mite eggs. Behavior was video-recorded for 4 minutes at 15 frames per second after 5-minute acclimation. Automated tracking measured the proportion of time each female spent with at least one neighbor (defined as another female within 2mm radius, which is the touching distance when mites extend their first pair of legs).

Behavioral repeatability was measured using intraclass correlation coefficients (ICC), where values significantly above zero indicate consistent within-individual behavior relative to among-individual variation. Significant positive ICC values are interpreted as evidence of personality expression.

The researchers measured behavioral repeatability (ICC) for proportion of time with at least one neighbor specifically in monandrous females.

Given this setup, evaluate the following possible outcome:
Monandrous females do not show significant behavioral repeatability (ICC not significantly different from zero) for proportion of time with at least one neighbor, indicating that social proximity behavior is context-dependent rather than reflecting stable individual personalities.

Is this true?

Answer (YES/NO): YES